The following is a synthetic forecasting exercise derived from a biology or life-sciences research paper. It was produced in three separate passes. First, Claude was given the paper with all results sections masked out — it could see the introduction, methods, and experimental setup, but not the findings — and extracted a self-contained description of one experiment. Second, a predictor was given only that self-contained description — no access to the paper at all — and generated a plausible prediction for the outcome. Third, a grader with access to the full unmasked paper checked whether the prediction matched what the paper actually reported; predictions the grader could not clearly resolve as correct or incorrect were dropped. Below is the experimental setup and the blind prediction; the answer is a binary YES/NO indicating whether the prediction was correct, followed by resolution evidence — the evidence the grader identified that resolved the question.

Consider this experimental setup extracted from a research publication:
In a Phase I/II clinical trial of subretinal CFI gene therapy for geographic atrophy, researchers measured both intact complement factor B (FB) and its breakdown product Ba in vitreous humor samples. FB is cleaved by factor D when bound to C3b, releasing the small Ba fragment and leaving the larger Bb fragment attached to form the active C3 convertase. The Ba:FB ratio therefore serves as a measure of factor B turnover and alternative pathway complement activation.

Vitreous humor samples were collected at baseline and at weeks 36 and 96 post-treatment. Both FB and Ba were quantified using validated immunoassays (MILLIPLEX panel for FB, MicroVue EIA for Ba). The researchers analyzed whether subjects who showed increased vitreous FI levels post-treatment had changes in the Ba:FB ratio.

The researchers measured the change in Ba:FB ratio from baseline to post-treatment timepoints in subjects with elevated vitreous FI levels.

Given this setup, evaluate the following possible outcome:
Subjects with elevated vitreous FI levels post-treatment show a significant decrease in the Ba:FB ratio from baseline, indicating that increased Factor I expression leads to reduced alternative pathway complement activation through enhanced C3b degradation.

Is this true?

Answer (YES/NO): YES